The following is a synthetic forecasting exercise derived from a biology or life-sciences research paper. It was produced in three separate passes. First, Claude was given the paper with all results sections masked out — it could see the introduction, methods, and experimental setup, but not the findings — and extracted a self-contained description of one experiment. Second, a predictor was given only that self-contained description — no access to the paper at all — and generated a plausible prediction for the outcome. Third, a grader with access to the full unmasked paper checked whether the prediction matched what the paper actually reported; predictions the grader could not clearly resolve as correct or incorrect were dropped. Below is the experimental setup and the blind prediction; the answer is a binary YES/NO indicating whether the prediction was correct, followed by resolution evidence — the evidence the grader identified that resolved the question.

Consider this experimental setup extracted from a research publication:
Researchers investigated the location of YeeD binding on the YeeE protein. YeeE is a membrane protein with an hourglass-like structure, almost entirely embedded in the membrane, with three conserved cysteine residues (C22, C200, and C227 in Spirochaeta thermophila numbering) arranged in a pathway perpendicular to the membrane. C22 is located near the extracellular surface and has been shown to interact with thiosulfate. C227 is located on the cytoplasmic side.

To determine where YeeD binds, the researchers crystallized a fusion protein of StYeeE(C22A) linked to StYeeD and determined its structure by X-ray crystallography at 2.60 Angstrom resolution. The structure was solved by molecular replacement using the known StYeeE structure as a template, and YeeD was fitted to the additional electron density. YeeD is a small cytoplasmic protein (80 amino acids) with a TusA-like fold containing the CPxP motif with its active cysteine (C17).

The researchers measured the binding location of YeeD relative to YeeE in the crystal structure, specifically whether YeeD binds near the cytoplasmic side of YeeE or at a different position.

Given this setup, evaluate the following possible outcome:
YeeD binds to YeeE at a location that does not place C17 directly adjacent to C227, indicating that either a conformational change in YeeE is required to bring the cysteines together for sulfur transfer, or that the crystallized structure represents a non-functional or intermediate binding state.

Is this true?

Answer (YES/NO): NO